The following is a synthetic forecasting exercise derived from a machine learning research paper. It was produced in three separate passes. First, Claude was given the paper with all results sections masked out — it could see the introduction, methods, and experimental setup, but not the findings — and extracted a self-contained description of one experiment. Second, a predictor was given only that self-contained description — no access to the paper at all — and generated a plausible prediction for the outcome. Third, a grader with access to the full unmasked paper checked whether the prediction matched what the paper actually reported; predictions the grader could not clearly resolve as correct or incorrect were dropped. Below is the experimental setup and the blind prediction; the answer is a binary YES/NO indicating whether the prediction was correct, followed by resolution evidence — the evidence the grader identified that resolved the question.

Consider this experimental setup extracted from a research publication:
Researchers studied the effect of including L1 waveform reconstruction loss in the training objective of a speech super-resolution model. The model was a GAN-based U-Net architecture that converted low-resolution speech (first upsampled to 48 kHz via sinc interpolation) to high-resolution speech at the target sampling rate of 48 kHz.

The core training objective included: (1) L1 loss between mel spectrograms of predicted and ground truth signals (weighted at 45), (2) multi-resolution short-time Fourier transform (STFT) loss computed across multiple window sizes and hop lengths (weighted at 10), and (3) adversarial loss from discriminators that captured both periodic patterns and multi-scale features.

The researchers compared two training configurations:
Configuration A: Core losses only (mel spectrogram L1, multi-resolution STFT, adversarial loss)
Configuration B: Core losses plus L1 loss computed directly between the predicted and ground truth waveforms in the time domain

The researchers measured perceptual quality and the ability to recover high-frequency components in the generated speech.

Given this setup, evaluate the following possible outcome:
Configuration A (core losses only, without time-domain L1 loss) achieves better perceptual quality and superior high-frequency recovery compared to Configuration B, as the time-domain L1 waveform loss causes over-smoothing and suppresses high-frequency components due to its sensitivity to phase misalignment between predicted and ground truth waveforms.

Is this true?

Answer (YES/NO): NO